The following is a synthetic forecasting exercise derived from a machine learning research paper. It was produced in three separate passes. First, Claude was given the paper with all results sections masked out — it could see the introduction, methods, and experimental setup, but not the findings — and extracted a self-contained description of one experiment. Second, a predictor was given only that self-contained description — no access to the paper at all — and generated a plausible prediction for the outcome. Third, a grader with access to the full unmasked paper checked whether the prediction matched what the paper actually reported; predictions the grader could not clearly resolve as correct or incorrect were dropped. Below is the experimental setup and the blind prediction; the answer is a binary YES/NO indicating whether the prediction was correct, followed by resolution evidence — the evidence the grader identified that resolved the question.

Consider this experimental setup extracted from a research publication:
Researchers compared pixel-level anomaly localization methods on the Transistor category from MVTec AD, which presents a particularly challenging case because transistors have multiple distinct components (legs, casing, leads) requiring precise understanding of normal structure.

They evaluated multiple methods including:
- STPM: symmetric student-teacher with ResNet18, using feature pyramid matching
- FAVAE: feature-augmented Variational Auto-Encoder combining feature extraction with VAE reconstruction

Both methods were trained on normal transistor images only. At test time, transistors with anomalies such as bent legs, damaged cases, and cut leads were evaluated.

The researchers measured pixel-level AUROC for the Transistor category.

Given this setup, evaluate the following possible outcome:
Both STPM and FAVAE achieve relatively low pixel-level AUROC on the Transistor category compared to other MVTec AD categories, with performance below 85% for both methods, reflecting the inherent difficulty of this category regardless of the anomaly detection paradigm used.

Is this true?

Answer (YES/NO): NO